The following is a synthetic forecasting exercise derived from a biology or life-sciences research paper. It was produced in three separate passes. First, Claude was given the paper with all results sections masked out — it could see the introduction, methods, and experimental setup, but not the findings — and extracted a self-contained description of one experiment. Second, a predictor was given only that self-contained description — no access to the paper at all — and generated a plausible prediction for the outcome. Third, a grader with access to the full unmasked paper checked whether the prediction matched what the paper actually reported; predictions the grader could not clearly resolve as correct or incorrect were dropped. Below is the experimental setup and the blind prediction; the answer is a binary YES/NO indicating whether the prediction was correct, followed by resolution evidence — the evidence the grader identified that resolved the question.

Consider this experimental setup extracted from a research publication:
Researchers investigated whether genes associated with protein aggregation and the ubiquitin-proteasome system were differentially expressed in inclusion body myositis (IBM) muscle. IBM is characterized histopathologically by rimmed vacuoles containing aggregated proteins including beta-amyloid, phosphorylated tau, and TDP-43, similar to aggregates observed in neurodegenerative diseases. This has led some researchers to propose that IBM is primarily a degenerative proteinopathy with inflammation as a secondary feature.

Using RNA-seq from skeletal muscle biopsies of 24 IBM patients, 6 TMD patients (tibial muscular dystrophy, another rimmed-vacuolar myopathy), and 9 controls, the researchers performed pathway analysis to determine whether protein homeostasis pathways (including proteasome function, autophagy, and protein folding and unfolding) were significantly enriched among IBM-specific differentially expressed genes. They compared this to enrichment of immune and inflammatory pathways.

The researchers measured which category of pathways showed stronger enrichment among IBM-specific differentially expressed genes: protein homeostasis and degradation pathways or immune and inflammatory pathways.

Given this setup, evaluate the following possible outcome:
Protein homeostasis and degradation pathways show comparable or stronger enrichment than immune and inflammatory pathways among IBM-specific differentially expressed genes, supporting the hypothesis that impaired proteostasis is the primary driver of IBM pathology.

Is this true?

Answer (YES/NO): NO